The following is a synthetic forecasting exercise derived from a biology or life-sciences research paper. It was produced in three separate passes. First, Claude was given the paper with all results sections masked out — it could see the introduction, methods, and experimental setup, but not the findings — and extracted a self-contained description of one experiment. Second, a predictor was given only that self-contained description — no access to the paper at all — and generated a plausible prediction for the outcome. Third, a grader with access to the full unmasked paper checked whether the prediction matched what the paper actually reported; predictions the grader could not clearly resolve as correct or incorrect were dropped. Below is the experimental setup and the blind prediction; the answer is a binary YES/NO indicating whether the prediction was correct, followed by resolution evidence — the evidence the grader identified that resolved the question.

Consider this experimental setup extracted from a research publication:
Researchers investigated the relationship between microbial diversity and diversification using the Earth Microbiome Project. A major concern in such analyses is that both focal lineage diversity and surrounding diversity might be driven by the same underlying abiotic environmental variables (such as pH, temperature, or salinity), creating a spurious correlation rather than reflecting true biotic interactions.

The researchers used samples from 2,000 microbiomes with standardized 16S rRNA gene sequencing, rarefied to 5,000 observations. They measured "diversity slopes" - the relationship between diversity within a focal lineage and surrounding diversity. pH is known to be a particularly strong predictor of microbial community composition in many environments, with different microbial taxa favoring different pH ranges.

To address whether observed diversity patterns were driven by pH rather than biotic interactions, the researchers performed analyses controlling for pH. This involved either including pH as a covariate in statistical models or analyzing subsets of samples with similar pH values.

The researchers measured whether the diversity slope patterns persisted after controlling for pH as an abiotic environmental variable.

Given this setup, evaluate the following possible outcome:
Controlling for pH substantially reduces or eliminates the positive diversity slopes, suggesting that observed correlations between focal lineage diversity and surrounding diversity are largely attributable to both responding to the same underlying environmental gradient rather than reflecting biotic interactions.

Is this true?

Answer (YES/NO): NO